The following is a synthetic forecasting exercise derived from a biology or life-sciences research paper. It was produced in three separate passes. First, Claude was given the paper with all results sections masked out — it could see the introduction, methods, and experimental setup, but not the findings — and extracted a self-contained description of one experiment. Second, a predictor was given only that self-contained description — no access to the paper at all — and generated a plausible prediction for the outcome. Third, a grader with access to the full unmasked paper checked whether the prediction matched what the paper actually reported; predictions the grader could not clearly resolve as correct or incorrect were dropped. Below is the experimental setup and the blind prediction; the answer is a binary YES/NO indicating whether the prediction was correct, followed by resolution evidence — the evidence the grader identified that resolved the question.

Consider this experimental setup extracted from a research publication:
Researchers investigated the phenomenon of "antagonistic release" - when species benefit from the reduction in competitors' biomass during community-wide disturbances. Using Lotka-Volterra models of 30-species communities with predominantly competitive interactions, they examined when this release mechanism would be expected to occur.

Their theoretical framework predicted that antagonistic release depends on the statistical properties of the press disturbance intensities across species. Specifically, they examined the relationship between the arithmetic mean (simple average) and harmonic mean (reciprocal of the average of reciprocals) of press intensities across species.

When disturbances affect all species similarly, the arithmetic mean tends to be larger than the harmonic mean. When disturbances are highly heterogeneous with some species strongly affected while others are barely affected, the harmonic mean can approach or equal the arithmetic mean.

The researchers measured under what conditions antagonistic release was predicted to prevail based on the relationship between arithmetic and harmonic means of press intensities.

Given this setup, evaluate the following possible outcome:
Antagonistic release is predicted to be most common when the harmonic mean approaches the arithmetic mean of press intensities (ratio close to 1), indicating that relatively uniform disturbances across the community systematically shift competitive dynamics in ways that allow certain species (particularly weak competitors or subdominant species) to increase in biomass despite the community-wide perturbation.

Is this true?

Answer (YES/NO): NO